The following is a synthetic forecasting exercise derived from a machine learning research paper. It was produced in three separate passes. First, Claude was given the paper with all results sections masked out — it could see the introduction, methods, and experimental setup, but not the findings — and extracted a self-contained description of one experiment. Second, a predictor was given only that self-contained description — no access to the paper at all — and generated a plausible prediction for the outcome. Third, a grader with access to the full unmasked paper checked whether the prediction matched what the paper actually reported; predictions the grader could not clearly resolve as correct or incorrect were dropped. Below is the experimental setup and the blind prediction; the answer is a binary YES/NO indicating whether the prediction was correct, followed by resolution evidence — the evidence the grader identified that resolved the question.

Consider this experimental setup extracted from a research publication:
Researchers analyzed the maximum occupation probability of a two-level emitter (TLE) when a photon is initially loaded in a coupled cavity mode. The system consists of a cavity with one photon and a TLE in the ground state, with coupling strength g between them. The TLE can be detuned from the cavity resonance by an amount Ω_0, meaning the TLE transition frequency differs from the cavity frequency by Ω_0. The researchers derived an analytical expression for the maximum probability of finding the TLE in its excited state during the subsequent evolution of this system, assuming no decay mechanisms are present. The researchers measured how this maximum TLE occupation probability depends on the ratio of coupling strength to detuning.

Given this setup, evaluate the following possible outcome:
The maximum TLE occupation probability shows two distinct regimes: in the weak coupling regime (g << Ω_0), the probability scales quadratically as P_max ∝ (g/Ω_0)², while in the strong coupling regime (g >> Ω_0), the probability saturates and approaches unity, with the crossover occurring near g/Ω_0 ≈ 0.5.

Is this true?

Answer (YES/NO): YES